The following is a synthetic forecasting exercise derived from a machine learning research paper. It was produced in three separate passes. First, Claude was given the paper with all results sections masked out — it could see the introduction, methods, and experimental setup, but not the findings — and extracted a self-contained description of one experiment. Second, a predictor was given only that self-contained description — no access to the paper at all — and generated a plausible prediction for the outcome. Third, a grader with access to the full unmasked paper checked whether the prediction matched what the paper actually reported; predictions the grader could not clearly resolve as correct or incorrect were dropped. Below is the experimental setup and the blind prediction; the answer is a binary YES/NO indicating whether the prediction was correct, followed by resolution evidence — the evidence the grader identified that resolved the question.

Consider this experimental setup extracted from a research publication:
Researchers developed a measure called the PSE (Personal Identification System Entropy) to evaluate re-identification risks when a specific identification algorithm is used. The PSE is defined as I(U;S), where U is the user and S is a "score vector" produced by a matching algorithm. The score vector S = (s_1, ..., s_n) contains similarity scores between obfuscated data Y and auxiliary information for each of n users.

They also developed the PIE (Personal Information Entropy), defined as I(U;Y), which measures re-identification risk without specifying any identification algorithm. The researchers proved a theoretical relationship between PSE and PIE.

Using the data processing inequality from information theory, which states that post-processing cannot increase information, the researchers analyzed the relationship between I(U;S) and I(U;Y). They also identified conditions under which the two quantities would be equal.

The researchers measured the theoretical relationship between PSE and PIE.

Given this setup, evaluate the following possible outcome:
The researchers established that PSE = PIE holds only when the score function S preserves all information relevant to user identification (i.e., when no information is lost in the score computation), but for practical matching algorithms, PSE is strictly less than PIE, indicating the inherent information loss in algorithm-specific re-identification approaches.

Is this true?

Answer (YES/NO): NO